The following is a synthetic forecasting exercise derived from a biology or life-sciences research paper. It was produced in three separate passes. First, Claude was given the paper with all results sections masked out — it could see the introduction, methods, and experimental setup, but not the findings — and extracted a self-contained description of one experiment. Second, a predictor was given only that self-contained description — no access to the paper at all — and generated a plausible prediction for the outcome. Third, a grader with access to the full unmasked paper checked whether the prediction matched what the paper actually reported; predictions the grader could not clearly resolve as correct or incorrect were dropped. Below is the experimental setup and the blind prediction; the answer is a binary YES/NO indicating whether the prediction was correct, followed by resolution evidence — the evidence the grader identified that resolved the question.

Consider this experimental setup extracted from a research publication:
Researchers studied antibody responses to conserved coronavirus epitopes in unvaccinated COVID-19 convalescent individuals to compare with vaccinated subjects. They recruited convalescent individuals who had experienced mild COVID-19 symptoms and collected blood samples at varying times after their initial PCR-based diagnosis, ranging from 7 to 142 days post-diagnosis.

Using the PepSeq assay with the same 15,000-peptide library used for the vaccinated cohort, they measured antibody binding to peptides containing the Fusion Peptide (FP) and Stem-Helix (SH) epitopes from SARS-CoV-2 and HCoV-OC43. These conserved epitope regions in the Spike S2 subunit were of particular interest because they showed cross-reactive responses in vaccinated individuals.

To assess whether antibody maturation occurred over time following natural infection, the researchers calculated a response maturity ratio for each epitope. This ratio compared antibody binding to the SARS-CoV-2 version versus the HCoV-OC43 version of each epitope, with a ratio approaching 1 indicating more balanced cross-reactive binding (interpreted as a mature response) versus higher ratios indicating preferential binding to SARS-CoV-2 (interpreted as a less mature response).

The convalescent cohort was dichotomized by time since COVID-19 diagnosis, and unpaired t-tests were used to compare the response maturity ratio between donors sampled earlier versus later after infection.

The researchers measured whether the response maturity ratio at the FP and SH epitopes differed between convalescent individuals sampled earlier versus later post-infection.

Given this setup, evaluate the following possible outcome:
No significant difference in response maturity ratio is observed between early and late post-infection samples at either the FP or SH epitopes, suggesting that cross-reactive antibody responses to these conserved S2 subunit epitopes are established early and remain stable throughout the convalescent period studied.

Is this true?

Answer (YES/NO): NO